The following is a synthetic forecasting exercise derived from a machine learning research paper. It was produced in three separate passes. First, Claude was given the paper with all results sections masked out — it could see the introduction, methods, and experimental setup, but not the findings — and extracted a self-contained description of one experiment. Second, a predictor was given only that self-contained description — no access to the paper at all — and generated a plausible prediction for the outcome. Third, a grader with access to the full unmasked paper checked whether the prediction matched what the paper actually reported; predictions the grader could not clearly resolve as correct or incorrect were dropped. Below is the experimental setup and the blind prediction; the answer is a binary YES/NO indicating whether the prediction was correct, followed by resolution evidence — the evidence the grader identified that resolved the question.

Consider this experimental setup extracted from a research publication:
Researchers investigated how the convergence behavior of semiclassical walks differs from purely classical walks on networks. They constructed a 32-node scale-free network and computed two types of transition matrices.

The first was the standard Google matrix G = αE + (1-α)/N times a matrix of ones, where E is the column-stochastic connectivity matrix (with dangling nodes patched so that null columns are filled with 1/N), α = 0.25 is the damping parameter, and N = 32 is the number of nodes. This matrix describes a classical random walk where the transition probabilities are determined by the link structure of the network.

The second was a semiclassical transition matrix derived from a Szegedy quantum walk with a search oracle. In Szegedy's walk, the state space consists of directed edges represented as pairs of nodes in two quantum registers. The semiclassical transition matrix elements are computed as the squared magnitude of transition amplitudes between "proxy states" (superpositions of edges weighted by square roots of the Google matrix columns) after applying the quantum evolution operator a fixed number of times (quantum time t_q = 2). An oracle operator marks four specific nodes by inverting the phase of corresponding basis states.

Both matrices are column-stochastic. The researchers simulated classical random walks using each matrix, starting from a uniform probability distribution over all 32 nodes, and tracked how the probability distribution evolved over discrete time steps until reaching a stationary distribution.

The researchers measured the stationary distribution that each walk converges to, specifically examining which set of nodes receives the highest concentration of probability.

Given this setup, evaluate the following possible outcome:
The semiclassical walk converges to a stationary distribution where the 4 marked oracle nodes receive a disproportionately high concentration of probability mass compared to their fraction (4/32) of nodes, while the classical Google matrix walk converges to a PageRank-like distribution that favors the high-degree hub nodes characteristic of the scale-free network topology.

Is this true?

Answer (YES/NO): YES